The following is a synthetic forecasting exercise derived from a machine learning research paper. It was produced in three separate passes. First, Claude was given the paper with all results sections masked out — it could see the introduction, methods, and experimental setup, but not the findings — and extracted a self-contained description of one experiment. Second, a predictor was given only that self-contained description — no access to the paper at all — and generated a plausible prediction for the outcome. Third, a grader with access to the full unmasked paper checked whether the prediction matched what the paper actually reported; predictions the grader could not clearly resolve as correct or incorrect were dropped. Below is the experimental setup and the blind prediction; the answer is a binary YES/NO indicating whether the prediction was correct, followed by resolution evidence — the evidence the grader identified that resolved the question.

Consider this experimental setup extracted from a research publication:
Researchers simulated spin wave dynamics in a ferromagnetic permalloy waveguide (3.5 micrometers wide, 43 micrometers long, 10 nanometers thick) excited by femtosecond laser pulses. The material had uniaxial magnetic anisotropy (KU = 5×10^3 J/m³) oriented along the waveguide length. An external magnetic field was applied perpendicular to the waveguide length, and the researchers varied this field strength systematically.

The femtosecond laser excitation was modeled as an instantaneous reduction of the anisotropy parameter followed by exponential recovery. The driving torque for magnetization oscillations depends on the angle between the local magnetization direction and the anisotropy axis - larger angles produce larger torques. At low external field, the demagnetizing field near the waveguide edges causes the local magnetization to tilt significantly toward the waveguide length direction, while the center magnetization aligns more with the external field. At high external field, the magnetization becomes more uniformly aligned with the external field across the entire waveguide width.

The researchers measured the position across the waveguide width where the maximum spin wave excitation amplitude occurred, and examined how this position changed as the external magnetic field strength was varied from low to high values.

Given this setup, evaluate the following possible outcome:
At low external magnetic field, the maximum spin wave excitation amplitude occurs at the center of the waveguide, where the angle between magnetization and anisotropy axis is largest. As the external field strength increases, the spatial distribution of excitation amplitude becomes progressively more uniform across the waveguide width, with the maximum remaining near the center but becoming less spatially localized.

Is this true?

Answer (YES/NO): NO